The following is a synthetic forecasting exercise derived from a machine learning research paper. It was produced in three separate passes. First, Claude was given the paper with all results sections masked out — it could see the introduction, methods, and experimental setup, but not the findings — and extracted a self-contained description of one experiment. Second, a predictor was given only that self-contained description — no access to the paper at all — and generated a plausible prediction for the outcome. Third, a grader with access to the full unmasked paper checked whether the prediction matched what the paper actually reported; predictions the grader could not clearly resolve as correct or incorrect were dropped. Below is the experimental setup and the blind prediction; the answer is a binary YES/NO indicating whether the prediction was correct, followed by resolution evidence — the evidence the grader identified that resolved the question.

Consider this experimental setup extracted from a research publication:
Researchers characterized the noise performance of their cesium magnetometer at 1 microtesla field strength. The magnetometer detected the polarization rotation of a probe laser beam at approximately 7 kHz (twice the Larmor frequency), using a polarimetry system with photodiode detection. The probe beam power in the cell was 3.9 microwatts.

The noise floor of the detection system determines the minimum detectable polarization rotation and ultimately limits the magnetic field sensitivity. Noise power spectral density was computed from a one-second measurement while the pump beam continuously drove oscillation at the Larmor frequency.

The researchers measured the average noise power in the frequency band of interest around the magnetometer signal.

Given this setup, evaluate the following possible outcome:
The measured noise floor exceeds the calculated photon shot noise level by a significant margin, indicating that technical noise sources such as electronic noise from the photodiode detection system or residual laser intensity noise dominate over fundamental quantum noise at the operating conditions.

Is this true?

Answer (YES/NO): NO